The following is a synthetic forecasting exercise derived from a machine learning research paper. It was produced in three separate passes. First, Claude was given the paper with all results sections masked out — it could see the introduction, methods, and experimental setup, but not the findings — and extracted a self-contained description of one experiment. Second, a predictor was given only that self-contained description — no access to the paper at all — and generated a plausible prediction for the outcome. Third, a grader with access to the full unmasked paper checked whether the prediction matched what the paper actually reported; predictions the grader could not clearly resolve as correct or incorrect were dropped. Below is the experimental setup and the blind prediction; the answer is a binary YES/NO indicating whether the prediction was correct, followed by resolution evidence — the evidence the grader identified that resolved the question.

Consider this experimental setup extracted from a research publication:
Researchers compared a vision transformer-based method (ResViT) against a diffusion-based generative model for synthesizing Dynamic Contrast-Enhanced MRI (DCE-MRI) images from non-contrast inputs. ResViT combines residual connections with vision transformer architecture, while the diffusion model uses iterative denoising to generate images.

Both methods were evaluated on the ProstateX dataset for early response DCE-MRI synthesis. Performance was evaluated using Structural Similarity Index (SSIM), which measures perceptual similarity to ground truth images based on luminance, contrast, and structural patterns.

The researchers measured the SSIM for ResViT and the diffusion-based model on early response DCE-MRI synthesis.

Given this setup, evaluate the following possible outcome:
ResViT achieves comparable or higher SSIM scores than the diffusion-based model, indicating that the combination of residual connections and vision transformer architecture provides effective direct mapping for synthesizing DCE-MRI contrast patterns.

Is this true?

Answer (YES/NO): NO